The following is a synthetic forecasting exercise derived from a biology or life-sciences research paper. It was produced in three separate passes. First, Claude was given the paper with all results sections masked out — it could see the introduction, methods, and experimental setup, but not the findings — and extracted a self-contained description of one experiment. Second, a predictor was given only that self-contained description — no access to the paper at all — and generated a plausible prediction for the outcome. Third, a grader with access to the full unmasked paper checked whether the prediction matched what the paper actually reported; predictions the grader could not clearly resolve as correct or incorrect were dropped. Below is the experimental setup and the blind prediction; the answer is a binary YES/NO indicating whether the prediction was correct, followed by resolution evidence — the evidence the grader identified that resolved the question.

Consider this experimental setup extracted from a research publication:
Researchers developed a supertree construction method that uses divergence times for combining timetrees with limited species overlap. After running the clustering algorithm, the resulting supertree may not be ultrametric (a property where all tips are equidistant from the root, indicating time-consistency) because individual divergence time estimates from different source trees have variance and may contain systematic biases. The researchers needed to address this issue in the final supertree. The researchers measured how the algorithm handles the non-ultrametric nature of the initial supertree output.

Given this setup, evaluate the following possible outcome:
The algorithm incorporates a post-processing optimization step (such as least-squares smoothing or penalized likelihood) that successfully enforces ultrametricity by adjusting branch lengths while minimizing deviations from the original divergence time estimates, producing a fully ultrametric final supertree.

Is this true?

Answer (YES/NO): YES